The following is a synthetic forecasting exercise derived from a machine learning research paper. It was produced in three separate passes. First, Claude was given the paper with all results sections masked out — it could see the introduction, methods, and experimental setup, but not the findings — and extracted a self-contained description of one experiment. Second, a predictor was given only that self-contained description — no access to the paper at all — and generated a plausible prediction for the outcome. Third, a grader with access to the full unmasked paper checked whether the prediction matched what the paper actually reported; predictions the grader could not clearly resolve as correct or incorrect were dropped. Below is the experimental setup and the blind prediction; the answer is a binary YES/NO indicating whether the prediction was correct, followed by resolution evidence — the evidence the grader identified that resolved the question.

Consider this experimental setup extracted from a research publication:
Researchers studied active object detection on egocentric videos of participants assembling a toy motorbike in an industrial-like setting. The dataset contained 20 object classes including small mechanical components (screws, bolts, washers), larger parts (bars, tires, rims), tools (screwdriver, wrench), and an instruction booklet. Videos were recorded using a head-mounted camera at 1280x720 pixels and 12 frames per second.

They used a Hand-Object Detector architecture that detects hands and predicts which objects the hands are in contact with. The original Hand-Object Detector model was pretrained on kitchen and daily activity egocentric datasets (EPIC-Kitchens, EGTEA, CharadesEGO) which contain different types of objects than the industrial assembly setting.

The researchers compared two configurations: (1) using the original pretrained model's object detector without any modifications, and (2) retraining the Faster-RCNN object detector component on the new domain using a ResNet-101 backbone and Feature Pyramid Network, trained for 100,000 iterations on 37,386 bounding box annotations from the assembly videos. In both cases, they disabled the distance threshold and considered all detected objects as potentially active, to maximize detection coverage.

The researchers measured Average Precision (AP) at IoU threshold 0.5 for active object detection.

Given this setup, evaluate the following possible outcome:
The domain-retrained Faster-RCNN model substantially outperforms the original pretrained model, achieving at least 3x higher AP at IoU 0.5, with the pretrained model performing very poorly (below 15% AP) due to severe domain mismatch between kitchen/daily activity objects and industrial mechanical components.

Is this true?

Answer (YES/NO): YES